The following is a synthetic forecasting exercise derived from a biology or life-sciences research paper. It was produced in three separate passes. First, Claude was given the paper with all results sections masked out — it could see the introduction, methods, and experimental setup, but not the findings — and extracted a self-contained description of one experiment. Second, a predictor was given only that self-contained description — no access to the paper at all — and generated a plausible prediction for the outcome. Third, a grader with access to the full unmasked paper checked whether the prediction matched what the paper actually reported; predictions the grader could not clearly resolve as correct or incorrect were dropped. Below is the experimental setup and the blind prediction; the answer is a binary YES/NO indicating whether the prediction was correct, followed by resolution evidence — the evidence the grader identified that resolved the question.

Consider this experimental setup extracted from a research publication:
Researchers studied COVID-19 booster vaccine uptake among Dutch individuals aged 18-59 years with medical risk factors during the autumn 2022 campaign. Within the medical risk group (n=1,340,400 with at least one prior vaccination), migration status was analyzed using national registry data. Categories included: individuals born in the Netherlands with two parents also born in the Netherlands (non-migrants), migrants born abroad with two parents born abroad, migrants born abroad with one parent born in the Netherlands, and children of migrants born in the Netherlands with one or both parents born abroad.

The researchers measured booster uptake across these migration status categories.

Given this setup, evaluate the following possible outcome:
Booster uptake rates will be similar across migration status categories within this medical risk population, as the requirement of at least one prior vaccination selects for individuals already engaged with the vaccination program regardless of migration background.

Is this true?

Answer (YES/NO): NO